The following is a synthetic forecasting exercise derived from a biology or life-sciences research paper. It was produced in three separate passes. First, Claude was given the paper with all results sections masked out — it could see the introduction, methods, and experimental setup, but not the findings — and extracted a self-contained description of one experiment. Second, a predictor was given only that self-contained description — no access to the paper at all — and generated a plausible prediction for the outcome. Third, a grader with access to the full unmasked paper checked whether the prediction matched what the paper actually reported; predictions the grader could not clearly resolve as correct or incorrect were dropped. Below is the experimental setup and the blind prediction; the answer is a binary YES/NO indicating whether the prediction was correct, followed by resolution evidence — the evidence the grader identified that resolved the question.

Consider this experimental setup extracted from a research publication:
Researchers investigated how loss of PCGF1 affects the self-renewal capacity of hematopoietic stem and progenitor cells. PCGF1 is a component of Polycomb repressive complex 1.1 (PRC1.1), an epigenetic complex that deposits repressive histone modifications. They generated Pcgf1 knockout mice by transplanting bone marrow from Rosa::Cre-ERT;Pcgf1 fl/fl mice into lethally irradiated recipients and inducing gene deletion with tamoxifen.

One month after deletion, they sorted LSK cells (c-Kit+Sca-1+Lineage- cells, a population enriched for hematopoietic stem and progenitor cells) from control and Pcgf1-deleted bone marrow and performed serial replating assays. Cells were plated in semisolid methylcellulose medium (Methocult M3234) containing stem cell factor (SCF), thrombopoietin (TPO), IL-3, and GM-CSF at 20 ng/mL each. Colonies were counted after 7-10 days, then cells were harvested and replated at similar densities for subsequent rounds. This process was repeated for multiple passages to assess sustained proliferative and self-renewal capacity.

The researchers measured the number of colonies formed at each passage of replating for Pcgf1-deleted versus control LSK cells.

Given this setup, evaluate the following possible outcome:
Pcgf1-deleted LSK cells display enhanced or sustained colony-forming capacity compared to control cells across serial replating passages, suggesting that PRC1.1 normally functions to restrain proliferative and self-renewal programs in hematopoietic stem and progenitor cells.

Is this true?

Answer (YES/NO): YES